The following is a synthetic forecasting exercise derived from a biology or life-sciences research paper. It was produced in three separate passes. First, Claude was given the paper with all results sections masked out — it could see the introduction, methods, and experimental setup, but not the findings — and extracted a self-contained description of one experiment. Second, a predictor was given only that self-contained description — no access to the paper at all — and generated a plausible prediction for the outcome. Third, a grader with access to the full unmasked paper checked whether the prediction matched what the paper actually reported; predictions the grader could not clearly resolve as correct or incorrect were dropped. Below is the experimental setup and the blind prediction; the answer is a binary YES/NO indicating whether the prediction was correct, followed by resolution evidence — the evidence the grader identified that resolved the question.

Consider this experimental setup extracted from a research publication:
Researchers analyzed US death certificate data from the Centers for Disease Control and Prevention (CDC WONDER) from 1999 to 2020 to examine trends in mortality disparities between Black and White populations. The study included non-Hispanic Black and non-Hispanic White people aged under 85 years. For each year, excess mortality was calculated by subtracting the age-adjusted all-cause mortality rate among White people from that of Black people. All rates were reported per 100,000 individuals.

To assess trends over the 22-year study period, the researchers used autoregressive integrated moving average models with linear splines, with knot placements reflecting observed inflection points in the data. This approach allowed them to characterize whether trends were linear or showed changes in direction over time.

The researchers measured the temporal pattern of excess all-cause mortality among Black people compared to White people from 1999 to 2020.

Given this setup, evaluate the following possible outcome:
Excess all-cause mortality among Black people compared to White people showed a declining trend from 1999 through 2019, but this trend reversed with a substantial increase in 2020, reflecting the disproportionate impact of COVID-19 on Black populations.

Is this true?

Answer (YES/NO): NO